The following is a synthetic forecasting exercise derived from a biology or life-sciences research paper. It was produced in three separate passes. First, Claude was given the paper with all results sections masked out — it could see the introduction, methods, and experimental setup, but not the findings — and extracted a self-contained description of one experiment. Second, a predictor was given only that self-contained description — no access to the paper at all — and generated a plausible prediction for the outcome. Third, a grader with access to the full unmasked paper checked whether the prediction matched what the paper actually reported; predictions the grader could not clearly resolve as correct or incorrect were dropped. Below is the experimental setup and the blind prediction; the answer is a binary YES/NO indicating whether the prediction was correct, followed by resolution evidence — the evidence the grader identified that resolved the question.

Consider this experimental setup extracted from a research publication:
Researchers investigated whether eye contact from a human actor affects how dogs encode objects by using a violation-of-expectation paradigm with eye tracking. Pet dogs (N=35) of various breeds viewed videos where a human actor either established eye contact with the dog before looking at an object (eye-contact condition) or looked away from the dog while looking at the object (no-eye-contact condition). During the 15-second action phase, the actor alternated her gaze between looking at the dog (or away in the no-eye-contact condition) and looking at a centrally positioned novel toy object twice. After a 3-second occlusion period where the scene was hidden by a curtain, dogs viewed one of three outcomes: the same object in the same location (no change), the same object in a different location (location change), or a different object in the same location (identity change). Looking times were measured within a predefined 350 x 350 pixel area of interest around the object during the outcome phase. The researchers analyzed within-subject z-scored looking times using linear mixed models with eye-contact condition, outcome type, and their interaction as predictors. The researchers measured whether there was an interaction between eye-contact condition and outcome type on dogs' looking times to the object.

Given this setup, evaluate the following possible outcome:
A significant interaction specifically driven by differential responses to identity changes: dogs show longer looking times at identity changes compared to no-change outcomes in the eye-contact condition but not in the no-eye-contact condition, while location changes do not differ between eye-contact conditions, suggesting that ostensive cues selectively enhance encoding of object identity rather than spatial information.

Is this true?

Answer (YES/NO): YES